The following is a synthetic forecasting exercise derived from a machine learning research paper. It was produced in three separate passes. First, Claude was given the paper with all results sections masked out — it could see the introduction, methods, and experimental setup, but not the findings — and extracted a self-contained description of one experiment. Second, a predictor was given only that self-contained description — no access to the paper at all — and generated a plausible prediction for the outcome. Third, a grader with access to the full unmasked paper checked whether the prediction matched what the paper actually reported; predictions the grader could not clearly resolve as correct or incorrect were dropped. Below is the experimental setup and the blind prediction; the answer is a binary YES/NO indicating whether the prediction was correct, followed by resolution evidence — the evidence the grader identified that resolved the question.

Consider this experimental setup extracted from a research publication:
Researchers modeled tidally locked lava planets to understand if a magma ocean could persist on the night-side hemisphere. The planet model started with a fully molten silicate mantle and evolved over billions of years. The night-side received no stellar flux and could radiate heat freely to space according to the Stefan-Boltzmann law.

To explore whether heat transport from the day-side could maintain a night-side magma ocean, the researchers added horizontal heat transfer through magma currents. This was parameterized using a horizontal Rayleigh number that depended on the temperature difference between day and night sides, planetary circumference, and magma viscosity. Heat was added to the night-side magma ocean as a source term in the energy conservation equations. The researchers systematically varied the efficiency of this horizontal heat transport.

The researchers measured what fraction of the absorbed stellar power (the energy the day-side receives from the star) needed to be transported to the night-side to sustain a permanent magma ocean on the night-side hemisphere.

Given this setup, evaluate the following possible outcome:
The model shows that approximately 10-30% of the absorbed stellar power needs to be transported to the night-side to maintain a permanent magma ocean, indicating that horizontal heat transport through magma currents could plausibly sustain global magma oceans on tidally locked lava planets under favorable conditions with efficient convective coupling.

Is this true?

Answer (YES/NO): NO